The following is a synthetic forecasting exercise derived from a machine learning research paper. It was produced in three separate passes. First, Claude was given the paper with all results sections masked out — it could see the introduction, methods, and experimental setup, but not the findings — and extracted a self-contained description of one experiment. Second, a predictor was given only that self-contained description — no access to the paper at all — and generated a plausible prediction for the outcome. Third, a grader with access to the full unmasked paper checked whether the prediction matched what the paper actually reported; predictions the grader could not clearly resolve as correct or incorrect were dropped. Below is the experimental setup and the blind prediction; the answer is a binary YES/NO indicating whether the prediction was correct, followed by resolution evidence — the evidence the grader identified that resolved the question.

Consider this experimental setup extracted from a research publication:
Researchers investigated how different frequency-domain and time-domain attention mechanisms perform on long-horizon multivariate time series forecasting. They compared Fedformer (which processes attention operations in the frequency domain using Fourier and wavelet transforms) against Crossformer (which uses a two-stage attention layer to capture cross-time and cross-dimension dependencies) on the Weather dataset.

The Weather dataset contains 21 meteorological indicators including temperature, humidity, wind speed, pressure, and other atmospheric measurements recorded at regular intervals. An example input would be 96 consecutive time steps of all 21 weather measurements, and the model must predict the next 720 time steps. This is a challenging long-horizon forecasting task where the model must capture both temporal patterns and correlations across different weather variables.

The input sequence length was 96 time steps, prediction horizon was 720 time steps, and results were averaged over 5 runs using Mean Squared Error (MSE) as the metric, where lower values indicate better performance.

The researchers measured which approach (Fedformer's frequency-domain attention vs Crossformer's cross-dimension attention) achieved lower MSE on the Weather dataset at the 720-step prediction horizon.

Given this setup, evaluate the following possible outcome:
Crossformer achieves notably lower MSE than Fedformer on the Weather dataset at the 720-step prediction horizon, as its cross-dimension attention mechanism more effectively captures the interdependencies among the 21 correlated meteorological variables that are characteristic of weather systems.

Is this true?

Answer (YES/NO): YES